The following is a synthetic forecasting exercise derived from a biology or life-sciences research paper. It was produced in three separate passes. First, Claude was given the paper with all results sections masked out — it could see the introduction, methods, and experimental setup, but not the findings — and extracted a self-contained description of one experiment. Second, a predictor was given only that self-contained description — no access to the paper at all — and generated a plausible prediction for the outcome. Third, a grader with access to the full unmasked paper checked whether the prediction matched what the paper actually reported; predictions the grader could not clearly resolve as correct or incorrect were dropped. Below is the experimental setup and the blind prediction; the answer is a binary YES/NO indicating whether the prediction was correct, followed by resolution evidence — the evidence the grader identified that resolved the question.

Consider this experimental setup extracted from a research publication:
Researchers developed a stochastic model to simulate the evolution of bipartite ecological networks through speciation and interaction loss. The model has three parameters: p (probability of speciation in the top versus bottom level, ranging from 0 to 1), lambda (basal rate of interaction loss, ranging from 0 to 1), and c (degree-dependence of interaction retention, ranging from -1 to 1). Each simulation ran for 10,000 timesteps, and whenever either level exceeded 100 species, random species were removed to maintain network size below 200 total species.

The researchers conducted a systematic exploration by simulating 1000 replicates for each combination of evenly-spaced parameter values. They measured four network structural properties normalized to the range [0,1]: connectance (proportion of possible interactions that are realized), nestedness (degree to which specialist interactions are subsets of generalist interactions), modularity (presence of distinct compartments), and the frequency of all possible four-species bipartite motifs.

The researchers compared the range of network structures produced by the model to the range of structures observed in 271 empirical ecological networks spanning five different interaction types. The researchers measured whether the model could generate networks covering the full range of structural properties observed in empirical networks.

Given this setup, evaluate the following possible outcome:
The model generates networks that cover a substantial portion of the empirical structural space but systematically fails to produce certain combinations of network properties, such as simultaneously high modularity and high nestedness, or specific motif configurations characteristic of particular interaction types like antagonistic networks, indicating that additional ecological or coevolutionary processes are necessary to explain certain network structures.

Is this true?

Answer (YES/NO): NO